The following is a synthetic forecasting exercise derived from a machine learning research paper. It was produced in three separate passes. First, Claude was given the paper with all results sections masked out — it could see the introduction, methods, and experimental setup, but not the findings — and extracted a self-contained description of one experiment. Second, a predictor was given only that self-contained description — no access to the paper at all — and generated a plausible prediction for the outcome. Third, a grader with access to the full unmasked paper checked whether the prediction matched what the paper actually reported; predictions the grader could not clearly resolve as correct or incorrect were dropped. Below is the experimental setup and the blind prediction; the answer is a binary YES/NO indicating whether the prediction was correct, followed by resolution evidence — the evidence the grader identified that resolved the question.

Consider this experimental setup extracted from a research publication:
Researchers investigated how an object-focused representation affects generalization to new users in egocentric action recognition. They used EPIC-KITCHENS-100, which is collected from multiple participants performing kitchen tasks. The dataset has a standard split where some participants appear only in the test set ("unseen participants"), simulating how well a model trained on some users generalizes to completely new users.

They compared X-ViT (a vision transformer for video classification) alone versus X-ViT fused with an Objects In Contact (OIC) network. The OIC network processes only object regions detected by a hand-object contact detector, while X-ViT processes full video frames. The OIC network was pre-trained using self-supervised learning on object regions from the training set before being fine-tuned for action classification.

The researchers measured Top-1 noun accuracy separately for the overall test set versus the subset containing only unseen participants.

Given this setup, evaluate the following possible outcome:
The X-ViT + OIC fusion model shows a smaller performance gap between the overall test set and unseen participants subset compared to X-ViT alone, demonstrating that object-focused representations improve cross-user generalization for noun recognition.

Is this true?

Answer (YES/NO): YES